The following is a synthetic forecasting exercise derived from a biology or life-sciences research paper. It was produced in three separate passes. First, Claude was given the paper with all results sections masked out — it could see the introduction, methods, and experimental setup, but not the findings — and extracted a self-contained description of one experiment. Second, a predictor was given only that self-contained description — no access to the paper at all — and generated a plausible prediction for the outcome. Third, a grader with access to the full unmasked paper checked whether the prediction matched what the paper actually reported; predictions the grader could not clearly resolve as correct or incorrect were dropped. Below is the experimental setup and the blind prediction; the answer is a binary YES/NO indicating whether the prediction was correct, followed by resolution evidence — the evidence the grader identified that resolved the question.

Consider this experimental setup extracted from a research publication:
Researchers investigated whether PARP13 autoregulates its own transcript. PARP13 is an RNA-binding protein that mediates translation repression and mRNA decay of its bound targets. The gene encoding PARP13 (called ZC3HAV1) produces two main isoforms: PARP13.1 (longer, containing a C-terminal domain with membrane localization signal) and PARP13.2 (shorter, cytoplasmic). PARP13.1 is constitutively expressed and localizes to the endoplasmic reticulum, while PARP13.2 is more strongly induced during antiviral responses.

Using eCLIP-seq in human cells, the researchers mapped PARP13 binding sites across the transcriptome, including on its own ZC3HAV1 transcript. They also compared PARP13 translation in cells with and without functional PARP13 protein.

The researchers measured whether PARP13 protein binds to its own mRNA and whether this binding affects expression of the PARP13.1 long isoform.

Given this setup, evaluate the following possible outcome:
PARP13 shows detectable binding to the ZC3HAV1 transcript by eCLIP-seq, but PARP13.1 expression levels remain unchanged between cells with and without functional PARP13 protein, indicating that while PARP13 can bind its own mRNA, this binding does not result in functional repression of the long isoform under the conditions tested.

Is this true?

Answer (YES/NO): NO